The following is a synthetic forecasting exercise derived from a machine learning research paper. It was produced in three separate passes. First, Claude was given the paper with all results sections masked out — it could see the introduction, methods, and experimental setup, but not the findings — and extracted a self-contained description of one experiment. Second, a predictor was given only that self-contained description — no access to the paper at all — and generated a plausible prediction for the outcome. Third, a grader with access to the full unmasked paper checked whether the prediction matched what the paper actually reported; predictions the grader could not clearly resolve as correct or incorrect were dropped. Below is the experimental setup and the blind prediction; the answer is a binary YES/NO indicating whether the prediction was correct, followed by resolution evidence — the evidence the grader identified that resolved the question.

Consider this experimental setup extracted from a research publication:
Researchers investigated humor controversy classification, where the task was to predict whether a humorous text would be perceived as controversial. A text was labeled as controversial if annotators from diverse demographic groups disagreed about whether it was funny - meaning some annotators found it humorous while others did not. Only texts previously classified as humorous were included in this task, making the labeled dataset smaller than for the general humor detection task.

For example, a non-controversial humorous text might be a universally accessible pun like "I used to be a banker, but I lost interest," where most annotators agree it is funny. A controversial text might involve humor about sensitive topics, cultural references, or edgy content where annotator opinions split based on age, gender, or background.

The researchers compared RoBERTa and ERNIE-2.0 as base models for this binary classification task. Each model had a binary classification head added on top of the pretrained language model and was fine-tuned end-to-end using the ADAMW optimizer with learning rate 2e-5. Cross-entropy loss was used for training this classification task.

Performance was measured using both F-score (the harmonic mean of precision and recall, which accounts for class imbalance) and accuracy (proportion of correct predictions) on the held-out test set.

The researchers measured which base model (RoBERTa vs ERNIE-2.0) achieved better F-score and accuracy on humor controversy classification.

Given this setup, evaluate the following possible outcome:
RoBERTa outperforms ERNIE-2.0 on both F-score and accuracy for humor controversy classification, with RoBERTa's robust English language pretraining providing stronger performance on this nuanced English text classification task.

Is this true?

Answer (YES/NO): NO